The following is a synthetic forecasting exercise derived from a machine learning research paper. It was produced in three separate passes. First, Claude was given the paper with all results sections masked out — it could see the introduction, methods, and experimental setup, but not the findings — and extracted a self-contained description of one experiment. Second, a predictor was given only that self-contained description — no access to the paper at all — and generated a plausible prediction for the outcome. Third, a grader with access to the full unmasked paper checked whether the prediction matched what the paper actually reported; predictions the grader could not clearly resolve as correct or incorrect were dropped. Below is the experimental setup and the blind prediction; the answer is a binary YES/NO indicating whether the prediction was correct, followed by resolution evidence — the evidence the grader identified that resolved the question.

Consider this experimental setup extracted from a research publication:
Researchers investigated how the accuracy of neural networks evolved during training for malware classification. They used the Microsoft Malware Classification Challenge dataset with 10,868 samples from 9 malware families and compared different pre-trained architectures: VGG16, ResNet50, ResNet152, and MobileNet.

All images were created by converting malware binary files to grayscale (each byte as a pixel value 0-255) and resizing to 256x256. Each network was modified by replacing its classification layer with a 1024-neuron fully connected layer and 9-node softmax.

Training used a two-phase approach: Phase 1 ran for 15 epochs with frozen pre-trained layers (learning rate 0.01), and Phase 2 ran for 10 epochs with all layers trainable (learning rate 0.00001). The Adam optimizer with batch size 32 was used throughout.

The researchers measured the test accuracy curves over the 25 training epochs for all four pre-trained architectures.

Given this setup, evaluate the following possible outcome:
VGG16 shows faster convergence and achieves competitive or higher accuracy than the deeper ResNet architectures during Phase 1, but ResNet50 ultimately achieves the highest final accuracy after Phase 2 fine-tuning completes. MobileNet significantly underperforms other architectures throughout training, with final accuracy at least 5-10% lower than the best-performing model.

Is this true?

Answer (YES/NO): NO